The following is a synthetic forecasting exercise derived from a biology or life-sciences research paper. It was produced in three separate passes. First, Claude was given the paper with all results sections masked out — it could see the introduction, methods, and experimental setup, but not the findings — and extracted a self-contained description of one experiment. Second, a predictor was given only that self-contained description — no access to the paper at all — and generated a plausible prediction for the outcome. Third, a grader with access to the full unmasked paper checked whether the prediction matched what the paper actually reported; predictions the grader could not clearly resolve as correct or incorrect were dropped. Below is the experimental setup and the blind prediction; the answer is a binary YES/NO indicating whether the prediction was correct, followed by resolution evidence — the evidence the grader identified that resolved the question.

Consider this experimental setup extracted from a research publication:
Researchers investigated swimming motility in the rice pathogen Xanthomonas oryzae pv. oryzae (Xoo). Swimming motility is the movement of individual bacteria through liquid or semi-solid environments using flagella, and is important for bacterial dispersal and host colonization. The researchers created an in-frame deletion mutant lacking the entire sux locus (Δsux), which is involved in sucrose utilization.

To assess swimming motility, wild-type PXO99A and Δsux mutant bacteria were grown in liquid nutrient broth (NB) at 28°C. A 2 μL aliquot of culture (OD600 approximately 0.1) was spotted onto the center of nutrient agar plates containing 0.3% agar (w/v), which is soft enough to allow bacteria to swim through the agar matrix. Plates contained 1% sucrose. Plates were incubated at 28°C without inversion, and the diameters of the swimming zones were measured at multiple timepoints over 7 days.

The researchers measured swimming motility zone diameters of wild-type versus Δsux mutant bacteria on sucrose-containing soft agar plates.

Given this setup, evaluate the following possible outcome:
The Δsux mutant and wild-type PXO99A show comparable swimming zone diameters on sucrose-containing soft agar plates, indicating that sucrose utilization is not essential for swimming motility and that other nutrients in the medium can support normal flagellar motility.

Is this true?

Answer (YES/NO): NO